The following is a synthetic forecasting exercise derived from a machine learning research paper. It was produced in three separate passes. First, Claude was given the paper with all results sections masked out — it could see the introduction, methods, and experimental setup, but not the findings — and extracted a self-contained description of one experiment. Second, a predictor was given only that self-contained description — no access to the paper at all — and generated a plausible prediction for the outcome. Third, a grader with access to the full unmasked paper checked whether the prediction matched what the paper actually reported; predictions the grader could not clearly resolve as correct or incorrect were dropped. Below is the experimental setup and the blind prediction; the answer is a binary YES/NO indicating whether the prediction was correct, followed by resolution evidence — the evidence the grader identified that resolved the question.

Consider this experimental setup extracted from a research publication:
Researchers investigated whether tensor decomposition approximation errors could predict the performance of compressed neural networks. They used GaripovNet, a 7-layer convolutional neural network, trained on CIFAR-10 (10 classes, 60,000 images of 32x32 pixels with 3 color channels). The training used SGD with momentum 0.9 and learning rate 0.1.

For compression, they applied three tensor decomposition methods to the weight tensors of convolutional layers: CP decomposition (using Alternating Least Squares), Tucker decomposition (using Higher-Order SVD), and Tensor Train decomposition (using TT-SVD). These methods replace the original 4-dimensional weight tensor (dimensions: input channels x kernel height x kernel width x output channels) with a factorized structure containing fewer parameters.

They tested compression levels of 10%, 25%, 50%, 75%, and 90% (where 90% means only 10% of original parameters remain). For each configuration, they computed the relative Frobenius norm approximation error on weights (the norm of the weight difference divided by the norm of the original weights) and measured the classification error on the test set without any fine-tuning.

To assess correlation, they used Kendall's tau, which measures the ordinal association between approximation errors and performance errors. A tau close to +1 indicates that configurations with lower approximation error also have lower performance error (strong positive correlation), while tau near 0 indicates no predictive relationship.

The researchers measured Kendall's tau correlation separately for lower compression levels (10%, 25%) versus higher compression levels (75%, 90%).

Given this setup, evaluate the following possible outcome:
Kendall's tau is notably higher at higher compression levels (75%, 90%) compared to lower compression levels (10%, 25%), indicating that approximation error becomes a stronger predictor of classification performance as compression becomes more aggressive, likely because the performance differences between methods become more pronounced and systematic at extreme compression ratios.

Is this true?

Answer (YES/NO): YES